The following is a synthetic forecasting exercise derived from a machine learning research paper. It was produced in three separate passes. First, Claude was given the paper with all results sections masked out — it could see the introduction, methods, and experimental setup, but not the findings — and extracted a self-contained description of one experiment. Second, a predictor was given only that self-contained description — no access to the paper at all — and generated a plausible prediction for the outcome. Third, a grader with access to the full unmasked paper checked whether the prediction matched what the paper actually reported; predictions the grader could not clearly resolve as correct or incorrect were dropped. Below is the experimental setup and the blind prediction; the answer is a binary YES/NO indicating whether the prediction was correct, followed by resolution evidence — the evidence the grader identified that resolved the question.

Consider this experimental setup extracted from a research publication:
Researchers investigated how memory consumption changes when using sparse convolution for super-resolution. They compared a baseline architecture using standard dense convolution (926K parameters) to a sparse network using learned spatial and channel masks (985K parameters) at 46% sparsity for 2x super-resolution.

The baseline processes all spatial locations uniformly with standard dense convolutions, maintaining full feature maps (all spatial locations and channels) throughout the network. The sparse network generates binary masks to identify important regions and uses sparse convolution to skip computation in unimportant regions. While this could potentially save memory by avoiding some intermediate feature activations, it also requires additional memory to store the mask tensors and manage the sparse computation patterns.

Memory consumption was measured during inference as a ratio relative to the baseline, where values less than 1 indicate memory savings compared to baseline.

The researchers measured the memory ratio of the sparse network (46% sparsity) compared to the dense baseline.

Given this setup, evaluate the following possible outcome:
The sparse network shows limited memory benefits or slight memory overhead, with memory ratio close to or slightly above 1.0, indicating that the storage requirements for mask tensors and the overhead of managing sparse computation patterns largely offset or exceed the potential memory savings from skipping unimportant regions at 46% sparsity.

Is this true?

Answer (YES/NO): YES